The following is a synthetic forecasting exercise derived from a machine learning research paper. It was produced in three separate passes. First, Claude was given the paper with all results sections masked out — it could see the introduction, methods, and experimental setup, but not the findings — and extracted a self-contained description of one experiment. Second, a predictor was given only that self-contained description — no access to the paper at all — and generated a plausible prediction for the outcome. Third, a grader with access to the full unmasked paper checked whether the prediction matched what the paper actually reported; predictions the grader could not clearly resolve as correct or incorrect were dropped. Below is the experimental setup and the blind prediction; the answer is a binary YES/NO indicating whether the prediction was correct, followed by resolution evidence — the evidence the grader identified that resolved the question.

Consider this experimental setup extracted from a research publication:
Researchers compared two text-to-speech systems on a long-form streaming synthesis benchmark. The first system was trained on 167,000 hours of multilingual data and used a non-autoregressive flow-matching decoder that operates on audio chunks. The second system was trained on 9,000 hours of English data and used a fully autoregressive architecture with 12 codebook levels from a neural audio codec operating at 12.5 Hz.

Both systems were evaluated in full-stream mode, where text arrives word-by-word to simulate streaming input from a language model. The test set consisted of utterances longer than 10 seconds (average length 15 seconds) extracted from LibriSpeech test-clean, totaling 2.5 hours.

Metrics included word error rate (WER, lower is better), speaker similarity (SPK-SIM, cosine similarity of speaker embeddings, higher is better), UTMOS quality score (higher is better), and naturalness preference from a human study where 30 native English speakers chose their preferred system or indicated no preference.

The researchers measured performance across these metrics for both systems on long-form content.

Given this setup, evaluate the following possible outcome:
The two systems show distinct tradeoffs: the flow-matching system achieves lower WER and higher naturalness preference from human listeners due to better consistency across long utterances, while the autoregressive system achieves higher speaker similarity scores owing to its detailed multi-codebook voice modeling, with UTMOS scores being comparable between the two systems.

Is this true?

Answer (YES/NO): NO